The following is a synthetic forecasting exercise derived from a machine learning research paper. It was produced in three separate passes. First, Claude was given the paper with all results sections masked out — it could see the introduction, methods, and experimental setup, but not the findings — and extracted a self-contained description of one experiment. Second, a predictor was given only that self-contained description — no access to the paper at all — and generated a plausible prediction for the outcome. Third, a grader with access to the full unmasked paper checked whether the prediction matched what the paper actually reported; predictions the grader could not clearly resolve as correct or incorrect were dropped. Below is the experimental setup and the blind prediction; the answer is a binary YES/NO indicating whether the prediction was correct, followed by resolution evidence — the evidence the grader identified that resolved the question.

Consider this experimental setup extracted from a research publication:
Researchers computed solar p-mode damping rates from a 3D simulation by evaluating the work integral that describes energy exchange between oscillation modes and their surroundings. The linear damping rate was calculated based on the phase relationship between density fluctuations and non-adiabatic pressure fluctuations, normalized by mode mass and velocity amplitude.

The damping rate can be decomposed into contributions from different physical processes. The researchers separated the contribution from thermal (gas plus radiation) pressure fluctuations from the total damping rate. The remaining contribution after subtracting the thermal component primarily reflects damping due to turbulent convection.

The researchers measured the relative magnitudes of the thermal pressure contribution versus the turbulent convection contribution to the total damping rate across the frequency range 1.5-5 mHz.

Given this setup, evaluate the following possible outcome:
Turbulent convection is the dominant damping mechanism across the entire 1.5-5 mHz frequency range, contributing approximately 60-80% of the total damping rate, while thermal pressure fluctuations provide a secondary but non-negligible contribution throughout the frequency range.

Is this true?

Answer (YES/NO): NO